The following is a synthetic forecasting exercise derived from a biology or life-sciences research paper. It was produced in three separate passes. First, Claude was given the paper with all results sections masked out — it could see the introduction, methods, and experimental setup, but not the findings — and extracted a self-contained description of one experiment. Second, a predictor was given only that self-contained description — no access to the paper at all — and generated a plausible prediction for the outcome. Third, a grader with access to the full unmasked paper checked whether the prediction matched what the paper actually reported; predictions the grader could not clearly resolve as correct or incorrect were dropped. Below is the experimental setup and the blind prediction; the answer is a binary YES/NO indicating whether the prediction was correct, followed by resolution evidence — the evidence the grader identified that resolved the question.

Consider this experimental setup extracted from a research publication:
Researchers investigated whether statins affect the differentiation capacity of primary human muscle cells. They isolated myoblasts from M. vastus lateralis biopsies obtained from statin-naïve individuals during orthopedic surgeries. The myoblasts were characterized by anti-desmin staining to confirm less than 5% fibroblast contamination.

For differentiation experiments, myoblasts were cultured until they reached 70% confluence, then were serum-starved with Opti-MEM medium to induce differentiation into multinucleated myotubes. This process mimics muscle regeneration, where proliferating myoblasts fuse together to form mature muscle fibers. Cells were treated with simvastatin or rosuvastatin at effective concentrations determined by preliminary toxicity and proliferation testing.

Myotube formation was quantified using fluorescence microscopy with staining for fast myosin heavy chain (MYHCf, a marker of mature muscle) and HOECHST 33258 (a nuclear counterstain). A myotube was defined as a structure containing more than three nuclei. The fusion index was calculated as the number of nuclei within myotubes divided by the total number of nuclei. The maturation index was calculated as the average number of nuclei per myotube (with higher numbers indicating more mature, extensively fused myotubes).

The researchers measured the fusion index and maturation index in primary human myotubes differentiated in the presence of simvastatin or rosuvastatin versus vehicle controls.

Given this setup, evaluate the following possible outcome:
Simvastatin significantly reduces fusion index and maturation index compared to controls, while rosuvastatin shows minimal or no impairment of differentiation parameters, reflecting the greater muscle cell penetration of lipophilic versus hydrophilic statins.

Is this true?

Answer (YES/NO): NO